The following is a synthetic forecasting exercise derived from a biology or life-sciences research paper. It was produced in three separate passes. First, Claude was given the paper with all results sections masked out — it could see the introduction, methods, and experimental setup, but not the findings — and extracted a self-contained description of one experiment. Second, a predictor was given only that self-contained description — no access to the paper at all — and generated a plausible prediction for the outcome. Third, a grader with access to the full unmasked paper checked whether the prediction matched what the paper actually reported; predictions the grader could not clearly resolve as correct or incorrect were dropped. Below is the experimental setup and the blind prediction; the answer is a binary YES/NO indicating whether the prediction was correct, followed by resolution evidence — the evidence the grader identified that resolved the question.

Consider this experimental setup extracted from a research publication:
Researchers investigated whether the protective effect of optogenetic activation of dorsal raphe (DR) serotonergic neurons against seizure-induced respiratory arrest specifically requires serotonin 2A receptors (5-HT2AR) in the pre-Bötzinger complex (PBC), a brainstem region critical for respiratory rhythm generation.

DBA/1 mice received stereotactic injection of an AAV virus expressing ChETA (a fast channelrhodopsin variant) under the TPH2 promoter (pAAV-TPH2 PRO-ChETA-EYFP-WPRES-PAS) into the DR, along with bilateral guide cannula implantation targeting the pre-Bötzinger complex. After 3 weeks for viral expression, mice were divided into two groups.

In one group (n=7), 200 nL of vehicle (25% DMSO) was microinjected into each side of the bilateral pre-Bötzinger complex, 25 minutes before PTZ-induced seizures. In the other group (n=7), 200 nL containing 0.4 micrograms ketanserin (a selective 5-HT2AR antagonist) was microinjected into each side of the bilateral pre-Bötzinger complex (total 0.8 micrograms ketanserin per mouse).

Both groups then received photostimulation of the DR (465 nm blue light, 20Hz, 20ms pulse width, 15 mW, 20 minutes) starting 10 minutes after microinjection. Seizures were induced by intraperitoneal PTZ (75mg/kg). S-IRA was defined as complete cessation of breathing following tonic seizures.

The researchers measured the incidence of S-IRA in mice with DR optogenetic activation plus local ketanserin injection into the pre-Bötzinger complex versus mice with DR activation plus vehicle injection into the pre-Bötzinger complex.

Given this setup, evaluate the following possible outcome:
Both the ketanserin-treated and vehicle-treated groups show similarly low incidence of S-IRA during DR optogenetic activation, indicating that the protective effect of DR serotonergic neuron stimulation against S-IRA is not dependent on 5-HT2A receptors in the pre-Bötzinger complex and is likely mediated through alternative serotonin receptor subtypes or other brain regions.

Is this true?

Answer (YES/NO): NO